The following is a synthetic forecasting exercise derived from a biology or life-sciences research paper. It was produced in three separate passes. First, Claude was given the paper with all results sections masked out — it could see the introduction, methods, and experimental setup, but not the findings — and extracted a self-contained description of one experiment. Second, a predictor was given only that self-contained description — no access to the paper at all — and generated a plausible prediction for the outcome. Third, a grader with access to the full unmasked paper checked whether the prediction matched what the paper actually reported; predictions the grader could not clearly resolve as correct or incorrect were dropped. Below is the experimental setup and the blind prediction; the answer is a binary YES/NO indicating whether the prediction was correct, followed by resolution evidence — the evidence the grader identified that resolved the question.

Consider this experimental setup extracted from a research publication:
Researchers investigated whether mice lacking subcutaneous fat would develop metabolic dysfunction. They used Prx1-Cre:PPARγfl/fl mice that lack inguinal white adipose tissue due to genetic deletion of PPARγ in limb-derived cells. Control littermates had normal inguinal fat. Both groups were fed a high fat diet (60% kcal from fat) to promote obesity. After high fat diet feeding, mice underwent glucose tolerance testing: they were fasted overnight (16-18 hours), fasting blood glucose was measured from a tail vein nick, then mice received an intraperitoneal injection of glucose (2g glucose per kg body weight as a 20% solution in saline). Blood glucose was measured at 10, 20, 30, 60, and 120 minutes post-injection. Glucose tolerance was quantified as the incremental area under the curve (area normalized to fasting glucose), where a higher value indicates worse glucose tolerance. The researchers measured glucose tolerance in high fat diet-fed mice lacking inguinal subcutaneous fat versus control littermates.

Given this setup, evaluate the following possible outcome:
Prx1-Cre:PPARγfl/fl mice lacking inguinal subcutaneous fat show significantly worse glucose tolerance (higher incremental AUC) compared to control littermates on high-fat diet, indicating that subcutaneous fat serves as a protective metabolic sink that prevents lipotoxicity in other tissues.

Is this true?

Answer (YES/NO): NO